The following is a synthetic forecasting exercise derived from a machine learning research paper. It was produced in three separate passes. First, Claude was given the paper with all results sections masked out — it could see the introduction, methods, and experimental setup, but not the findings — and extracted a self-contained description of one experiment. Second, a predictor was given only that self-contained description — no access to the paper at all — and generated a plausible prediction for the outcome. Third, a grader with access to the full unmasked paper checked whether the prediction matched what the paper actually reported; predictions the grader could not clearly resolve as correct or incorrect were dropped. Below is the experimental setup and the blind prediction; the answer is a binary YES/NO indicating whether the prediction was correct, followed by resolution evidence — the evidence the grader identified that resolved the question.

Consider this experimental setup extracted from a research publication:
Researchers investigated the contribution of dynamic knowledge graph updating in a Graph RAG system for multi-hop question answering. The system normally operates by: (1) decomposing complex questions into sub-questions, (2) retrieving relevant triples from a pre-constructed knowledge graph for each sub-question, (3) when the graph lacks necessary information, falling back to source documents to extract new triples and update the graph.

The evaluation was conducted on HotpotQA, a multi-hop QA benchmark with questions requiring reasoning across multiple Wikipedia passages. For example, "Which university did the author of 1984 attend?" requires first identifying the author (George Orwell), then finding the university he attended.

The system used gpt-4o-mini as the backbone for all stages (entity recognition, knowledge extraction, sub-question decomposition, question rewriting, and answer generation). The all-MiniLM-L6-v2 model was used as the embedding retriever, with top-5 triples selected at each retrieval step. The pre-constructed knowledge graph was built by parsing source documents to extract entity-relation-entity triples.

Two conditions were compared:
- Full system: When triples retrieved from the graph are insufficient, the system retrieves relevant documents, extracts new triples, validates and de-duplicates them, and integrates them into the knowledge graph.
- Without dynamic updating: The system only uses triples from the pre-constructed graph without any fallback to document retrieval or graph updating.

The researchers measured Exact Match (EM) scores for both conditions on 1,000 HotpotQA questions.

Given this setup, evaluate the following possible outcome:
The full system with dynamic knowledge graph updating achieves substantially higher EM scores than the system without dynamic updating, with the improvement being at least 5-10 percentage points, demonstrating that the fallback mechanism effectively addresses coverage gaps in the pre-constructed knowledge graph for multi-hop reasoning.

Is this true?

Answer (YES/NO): NO